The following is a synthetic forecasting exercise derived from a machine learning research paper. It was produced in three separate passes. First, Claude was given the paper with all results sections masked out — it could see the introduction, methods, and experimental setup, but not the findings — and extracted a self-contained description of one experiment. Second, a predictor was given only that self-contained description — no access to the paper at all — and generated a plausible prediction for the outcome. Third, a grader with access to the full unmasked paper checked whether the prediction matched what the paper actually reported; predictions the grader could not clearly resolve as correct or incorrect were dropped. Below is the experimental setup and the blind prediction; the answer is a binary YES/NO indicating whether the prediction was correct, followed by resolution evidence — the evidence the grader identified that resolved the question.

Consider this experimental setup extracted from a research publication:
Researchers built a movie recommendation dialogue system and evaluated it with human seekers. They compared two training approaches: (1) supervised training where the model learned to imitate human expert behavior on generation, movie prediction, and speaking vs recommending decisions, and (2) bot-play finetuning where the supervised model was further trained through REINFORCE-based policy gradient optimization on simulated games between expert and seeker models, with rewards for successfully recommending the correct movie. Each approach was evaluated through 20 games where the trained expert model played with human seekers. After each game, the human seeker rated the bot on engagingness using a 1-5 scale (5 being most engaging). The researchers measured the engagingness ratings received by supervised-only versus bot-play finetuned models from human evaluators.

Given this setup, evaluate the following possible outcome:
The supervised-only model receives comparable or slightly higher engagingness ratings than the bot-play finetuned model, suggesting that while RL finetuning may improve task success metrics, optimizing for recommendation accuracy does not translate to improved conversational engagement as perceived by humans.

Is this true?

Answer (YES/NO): YES